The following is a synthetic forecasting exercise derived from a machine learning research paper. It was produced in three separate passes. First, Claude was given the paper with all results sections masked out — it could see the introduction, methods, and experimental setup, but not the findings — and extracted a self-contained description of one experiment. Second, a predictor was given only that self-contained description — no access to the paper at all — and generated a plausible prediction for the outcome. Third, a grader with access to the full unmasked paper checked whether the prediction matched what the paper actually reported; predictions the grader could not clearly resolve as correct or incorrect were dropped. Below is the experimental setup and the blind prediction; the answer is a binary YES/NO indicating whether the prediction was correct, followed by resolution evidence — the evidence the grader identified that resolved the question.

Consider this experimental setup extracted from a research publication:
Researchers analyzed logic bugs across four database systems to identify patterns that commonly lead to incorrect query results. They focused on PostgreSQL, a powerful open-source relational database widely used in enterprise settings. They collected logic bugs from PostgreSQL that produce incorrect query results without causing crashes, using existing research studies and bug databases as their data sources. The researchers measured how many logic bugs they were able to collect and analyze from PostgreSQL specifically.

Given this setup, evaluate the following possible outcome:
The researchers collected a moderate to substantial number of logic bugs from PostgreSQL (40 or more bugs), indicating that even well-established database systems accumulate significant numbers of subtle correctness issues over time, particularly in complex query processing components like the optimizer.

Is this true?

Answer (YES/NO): NO